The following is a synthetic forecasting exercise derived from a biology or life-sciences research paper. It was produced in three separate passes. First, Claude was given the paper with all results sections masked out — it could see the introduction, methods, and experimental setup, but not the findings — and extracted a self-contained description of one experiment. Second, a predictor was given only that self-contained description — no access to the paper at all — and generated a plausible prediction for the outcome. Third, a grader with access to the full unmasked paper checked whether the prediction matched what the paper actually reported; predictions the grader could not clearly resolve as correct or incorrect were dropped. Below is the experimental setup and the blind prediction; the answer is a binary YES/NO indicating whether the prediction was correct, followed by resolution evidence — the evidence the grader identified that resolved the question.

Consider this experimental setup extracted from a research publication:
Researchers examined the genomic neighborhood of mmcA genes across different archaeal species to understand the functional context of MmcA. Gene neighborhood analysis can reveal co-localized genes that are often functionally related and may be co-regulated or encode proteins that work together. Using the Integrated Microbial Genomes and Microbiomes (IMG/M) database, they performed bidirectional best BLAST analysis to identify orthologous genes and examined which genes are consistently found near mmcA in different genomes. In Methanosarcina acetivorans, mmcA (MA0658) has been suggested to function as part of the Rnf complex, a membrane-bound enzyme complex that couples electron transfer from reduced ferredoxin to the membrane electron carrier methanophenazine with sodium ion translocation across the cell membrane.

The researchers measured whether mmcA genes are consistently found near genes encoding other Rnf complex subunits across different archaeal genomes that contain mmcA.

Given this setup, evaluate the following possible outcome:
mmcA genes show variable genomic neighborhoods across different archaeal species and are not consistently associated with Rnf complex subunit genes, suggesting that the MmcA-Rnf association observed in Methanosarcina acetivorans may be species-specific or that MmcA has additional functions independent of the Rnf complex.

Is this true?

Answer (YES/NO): NO